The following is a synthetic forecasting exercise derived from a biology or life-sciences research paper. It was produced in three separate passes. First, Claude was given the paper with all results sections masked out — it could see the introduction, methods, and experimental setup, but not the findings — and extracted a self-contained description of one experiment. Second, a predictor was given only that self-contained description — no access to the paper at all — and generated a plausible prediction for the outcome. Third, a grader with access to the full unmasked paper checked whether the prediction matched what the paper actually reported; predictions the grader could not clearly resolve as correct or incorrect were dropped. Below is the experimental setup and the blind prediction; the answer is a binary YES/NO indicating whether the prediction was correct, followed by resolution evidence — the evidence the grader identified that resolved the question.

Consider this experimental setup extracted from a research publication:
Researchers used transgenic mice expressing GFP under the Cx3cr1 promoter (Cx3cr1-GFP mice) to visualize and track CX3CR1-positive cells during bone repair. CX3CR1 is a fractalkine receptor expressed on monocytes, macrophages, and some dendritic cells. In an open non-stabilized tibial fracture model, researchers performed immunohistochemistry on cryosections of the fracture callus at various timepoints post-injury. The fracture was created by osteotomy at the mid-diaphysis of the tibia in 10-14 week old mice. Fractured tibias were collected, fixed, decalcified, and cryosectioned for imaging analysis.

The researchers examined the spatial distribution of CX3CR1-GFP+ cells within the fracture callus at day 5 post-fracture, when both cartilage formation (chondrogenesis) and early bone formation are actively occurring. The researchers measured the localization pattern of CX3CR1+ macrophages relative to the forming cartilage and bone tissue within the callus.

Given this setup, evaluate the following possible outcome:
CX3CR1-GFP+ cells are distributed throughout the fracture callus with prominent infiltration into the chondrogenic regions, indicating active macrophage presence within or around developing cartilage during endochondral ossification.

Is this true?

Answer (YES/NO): NO